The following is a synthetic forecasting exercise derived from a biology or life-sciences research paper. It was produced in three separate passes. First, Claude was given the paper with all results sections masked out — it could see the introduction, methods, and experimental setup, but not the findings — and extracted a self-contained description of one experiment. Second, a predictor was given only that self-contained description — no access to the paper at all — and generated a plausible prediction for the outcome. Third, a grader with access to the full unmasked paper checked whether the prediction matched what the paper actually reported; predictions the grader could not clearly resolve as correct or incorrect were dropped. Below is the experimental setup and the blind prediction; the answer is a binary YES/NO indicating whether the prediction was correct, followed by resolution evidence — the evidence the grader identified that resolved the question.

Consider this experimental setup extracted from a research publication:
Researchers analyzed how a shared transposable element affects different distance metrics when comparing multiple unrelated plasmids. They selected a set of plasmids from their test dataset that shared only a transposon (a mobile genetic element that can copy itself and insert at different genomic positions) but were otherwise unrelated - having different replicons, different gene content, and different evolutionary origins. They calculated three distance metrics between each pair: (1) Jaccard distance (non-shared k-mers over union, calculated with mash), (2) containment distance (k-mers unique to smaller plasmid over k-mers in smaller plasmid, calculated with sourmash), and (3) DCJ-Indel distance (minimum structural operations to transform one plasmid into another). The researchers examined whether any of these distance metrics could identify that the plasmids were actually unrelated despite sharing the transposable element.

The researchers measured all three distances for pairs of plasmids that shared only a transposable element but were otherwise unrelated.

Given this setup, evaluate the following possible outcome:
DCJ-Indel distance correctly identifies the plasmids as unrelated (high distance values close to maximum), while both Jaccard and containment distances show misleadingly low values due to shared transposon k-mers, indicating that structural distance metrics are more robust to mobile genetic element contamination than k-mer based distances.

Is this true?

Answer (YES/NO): NO